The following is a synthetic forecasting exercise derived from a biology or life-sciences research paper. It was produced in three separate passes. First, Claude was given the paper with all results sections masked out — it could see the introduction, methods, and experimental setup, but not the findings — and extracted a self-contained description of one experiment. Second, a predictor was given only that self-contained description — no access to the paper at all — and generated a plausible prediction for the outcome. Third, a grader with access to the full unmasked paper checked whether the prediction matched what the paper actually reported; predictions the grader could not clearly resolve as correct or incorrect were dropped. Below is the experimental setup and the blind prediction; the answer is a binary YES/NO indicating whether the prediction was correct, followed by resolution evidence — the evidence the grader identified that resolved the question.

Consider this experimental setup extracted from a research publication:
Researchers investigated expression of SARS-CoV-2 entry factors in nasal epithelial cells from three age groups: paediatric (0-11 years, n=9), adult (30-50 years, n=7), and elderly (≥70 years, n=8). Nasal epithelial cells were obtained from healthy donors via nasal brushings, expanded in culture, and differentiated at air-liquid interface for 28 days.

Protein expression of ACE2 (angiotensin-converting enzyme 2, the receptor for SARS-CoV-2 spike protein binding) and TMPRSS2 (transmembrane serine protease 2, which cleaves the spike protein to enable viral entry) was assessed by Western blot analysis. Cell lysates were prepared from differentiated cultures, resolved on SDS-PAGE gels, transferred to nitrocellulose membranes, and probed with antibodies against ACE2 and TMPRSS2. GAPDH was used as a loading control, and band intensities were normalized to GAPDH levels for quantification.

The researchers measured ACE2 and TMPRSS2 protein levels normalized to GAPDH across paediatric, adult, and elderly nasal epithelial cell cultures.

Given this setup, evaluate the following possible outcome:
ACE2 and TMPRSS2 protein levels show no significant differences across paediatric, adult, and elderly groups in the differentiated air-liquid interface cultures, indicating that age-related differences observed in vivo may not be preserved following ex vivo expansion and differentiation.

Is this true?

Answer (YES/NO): YES